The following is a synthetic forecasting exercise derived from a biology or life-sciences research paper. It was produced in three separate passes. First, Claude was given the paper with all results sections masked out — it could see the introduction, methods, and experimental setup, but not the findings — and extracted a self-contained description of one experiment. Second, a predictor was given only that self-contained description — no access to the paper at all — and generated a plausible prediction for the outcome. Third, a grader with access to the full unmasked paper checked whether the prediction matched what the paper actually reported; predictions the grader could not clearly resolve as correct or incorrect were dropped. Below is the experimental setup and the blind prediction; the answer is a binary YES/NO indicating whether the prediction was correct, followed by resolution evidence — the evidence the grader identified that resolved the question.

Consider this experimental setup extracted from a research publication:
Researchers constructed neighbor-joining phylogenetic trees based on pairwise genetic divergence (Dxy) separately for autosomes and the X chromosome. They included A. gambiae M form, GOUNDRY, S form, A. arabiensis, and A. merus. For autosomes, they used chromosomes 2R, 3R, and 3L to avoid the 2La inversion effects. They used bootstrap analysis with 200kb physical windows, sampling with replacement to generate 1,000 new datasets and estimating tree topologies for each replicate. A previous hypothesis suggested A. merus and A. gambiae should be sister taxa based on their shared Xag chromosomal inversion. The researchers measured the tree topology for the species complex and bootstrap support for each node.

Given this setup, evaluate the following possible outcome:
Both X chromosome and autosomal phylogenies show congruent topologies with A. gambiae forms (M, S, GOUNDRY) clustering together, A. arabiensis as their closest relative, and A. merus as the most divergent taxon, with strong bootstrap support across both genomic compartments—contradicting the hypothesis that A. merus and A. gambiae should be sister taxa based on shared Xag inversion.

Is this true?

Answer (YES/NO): YES